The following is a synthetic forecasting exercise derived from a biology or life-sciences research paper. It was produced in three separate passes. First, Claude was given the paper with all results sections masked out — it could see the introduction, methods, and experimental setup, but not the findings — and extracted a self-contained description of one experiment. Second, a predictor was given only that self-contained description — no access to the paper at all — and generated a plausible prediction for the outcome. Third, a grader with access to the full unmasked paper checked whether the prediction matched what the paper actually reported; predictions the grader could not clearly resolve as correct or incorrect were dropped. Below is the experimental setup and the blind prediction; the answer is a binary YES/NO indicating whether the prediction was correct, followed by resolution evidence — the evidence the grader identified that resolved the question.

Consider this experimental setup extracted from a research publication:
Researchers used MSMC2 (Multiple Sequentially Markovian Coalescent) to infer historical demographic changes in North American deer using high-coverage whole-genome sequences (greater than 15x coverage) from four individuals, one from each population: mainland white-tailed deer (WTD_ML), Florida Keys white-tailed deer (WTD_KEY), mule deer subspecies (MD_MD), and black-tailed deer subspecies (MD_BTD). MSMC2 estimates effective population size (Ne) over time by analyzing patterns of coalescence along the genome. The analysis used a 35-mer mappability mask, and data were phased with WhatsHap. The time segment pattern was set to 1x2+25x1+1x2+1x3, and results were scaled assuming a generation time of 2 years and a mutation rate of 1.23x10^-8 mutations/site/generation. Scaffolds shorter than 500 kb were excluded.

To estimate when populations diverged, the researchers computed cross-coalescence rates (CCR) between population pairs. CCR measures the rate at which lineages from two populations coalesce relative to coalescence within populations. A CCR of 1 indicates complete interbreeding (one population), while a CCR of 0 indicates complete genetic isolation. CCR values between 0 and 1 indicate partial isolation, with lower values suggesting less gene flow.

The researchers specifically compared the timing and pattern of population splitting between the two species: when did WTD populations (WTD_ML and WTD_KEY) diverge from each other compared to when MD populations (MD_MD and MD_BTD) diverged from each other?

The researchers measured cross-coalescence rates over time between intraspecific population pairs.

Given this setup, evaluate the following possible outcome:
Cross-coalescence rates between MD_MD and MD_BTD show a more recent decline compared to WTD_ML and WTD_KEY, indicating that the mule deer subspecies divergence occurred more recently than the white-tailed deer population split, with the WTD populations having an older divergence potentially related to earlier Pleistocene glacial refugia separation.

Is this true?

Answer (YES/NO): NO